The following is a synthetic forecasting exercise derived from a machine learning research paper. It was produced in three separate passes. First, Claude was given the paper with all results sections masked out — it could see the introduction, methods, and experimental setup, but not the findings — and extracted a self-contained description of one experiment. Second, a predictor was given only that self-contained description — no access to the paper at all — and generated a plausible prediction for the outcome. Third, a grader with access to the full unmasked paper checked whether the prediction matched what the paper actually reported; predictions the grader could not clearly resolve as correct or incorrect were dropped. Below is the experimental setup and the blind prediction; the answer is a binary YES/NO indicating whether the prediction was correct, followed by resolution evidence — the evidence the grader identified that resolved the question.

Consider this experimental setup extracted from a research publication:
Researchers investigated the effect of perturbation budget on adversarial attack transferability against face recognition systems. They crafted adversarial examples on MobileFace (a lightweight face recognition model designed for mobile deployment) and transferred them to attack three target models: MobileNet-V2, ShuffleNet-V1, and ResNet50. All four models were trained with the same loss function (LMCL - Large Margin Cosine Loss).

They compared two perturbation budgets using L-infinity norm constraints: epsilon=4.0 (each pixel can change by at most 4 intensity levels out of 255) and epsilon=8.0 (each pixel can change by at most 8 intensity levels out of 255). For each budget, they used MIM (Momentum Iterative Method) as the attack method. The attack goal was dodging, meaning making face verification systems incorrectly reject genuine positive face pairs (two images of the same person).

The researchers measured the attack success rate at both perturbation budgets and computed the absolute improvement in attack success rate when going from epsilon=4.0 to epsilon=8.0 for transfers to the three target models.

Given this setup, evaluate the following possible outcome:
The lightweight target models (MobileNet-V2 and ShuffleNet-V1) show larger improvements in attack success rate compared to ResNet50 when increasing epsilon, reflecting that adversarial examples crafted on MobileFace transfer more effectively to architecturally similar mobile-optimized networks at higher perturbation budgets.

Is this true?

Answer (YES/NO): NO